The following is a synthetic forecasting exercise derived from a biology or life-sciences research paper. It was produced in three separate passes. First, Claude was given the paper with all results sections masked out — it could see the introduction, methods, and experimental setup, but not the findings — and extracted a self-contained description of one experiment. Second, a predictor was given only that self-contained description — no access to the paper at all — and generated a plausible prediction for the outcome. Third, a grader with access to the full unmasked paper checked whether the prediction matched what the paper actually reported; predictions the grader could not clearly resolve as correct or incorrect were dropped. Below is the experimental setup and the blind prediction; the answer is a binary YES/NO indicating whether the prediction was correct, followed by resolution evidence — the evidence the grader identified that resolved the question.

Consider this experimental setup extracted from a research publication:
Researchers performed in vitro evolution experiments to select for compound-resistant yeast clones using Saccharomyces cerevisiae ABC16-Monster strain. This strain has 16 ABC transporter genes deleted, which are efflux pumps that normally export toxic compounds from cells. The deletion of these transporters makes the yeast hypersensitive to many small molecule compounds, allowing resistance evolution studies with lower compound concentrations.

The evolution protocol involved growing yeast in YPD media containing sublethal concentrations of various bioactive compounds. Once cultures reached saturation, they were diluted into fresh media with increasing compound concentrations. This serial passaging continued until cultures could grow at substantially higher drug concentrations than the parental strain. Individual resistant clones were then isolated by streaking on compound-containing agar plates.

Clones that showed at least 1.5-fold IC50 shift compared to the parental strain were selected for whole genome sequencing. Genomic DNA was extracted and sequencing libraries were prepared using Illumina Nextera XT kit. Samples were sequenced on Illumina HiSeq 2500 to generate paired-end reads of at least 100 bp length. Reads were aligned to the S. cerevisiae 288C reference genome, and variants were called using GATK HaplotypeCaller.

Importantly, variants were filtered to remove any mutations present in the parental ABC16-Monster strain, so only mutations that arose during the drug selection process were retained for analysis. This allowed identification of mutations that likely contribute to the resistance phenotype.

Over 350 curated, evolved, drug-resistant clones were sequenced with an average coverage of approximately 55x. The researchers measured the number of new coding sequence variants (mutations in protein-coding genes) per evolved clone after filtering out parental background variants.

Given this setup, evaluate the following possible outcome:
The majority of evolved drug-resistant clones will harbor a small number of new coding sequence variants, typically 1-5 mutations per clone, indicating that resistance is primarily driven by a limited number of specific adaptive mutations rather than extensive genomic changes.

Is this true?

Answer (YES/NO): YES